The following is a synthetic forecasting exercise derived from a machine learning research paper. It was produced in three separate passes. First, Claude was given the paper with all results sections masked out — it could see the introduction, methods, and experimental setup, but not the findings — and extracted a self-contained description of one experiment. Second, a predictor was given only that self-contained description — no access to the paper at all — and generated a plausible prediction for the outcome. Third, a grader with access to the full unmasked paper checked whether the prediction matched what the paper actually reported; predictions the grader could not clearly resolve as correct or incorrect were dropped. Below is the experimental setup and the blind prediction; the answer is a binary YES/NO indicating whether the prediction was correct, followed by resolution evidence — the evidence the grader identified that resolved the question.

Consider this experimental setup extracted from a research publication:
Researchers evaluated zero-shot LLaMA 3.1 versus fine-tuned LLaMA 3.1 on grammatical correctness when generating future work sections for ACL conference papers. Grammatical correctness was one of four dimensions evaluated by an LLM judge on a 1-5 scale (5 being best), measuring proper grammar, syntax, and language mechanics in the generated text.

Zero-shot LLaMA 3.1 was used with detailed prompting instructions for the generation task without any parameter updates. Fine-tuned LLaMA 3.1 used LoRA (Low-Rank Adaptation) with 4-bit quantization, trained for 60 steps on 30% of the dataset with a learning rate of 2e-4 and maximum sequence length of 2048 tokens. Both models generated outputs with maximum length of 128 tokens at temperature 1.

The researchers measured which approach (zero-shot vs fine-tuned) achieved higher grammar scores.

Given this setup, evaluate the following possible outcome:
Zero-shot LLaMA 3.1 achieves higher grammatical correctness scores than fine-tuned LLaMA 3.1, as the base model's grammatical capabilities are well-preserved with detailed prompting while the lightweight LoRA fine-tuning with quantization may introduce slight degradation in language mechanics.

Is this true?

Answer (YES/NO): NO